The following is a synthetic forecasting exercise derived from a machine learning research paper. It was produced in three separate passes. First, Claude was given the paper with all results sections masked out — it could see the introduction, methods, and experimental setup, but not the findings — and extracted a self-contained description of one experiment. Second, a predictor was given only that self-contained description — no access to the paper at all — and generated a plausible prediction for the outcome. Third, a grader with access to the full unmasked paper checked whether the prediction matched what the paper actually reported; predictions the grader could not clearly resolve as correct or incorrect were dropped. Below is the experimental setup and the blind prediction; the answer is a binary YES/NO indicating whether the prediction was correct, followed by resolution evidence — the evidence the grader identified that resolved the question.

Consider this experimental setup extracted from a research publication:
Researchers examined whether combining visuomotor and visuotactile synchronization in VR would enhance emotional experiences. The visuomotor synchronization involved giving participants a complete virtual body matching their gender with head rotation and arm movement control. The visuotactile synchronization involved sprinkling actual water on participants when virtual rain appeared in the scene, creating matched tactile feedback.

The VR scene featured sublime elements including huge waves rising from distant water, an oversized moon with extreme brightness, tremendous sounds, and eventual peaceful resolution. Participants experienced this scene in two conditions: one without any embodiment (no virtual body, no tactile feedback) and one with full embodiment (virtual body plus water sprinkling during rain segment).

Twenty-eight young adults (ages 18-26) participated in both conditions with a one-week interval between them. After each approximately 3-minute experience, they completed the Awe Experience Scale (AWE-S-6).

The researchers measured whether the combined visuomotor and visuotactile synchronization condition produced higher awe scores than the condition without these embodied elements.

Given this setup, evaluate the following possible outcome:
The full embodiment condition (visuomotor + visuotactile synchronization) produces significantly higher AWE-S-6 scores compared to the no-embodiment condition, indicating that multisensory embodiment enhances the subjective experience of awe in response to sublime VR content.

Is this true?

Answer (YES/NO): NO